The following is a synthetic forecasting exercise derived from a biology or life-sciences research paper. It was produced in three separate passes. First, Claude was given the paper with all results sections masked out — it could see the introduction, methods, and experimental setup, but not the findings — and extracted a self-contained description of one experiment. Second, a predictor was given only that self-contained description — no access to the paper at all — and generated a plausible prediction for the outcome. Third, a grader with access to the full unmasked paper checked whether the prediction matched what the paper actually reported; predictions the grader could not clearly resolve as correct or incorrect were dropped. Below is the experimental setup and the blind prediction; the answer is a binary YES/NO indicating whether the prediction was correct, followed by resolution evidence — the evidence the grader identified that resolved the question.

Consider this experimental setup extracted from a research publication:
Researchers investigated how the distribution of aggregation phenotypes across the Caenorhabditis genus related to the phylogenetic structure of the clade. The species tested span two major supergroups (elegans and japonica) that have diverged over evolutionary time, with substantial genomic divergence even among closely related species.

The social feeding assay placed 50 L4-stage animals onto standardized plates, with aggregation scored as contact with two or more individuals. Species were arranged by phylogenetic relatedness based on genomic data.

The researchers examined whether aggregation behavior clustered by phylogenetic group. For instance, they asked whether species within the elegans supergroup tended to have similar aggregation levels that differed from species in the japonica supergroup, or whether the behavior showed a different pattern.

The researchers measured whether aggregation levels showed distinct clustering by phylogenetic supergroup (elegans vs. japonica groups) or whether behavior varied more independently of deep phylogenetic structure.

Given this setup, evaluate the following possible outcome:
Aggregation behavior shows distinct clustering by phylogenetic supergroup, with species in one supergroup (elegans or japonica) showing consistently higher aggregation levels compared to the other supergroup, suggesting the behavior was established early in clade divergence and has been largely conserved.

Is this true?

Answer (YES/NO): NO